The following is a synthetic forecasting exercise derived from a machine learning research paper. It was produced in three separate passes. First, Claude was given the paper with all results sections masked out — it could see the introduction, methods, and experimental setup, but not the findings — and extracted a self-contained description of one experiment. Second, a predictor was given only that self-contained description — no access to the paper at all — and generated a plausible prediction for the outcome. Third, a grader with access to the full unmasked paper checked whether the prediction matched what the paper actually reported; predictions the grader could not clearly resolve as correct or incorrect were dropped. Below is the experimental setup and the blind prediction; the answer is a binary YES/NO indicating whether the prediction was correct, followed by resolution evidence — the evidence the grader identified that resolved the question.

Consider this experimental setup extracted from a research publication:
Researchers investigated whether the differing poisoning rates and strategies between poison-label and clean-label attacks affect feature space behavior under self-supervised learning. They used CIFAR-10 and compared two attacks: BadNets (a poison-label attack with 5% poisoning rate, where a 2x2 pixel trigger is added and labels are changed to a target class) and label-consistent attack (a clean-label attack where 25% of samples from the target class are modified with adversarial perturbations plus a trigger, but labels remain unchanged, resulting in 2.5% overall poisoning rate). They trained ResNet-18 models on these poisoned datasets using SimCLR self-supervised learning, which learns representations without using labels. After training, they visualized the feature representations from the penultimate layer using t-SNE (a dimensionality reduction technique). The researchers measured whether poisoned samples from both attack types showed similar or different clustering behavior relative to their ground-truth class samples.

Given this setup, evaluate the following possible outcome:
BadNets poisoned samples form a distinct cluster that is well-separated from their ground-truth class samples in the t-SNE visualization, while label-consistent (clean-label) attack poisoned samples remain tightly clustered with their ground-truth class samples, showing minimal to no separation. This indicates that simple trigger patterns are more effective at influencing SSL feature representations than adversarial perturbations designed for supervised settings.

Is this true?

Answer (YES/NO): NO